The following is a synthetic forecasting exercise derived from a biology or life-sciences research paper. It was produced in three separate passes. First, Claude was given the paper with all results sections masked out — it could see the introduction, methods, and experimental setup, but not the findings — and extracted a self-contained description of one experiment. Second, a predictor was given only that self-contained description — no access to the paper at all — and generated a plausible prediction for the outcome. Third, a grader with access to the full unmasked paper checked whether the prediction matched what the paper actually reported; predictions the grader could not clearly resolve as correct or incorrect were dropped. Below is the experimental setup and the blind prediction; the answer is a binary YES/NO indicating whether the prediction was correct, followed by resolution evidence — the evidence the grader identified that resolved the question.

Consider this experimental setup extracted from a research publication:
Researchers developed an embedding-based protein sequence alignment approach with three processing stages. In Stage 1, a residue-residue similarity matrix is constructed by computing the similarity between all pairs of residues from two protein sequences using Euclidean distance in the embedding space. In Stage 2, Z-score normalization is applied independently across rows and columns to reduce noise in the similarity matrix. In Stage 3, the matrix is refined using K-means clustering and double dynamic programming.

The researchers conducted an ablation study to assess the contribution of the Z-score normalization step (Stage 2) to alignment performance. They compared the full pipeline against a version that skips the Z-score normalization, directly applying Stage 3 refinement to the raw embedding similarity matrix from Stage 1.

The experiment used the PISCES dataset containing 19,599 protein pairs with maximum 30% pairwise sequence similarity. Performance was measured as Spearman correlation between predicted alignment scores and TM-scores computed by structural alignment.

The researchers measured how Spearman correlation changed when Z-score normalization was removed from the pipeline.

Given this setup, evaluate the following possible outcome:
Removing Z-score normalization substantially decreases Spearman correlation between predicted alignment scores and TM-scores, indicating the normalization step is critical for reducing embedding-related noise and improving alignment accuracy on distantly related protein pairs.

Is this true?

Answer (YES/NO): YES